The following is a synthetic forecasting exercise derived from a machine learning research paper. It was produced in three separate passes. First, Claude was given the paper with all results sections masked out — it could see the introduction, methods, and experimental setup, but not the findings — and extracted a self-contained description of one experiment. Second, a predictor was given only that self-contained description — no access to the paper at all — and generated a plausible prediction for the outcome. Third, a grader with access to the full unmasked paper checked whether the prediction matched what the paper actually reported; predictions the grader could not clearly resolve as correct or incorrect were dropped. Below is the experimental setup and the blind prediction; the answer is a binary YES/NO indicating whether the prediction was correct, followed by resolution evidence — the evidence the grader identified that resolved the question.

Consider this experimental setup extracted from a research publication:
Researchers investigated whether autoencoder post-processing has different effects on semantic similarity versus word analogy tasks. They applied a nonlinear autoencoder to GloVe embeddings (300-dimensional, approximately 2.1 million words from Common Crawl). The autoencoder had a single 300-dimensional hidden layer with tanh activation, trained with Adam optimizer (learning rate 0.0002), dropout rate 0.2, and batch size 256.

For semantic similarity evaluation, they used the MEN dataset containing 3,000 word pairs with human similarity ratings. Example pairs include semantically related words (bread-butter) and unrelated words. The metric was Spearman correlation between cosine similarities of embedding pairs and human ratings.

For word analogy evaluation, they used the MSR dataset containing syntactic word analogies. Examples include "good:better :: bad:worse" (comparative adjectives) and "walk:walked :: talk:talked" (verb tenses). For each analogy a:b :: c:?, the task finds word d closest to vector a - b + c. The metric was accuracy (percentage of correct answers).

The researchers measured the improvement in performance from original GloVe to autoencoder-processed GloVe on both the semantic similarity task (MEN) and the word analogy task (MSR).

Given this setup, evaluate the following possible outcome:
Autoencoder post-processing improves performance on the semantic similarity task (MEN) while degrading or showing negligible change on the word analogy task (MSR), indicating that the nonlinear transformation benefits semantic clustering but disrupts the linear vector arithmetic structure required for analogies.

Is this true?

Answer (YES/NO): NO